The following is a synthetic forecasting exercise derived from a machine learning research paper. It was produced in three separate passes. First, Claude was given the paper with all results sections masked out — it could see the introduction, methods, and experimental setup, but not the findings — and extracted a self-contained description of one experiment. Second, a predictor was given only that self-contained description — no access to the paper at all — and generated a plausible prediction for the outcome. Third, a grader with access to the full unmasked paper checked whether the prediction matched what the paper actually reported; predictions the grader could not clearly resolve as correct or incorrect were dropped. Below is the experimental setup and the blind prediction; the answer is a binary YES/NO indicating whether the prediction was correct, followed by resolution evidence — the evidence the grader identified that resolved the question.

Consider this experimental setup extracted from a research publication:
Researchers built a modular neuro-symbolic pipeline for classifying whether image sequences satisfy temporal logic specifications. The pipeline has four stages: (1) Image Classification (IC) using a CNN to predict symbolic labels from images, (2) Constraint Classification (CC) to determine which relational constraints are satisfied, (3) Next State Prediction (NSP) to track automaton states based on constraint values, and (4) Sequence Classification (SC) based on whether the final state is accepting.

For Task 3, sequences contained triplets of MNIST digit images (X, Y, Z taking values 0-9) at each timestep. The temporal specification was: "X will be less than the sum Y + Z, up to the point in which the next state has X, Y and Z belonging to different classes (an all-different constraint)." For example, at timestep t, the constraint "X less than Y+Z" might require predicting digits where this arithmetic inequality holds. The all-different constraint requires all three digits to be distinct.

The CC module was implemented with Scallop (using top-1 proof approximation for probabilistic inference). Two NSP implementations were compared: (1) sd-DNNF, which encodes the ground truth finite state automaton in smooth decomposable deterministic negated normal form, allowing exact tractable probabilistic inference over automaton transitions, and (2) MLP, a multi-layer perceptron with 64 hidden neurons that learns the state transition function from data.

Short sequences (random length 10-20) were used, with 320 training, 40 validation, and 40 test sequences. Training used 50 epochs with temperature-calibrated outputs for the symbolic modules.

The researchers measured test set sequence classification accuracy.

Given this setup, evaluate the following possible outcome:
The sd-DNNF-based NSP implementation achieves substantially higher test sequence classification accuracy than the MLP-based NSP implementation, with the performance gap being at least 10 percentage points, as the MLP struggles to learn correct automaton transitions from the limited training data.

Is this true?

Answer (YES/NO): YES